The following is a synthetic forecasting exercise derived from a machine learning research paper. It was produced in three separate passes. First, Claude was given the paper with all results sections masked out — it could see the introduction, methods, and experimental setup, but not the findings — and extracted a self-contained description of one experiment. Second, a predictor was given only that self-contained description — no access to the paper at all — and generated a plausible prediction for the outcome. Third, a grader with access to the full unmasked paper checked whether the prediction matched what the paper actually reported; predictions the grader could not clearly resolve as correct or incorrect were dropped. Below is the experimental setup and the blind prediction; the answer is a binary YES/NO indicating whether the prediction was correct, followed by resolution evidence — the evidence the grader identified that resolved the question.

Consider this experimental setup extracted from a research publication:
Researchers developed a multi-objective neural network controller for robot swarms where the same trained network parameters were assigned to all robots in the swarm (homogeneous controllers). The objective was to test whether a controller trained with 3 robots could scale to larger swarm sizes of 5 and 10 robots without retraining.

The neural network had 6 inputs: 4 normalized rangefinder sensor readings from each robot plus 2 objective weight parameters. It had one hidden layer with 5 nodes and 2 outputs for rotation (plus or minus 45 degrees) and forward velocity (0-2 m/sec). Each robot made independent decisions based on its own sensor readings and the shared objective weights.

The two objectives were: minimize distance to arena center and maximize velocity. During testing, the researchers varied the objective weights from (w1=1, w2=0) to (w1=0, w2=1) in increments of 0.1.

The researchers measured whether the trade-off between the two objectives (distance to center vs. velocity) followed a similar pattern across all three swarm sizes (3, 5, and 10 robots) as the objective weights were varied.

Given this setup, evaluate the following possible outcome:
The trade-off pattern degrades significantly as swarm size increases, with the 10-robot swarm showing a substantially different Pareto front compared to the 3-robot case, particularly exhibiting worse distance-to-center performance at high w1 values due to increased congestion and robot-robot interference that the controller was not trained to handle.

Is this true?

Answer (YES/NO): NO